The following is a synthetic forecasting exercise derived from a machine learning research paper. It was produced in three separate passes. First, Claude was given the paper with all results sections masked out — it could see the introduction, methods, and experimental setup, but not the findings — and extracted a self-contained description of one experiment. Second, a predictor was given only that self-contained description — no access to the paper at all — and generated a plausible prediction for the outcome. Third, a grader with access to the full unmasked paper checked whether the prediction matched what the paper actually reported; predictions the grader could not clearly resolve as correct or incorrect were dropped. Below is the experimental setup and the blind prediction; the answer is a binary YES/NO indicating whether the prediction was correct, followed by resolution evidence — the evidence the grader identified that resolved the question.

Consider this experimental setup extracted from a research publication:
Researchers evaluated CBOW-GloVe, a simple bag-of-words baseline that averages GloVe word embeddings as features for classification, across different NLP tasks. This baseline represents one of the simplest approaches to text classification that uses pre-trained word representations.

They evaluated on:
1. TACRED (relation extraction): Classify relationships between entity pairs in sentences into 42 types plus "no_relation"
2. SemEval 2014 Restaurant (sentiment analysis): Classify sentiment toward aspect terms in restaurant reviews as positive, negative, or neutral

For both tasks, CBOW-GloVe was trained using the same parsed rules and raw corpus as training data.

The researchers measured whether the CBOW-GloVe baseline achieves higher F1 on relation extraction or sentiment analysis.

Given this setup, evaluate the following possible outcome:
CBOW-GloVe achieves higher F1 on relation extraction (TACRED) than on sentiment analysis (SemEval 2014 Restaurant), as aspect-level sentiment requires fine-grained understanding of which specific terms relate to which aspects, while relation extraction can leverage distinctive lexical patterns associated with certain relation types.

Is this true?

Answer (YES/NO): NO